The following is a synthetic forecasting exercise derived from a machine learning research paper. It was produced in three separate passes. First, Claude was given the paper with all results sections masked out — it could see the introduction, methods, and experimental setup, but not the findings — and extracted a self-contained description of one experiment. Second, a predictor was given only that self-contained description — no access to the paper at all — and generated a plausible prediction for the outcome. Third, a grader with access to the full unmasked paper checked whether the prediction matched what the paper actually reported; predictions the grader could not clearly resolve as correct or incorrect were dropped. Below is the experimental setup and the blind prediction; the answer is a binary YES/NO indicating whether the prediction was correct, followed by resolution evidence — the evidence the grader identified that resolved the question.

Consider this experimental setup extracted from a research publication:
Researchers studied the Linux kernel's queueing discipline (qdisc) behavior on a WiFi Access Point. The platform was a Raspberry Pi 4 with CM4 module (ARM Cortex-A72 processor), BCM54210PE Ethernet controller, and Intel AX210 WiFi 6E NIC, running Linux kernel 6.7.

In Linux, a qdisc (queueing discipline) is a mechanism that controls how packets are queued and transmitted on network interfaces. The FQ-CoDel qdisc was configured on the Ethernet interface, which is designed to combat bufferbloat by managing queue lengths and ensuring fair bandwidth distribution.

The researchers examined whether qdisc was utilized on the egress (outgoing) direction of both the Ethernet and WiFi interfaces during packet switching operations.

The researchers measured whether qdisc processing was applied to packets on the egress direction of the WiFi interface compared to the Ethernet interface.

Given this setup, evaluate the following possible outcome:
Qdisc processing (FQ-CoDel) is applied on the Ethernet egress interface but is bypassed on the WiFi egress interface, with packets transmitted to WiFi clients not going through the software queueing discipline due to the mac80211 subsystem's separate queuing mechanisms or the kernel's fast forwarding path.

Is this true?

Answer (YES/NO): YES